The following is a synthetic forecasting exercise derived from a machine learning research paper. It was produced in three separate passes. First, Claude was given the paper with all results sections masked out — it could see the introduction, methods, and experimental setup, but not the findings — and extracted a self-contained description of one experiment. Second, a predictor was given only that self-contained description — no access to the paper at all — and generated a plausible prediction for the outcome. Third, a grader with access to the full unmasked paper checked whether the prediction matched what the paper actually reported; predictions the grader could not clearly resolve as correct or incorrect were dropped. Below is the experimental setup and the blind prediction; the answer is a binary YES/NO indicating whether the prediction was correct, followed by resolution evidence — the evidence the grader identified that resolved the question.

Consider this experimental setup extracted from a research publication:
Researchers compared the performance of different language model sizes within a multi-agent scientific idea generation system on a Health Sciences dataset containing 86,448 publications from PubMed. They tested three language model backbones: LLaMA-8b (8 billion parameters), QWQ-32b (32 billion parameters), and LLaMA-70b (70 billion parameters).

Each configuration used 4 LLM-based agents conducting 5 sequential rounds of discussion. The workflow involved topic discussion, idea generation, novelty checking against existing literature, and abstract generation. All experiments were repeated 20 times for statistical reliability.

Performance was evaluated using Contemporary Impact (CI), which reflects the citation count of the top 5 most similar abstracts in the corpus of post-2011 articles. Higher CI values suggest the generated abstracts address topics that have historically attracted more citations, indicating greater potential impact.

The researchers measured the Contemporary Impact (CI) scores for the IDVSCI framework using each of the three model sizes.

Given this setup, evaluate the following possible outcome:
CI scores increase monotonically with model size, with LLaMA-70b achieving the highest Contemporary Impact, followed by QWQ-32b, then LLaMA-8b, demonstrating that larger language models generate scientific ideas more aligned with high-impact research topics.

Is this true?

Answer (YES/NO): NO